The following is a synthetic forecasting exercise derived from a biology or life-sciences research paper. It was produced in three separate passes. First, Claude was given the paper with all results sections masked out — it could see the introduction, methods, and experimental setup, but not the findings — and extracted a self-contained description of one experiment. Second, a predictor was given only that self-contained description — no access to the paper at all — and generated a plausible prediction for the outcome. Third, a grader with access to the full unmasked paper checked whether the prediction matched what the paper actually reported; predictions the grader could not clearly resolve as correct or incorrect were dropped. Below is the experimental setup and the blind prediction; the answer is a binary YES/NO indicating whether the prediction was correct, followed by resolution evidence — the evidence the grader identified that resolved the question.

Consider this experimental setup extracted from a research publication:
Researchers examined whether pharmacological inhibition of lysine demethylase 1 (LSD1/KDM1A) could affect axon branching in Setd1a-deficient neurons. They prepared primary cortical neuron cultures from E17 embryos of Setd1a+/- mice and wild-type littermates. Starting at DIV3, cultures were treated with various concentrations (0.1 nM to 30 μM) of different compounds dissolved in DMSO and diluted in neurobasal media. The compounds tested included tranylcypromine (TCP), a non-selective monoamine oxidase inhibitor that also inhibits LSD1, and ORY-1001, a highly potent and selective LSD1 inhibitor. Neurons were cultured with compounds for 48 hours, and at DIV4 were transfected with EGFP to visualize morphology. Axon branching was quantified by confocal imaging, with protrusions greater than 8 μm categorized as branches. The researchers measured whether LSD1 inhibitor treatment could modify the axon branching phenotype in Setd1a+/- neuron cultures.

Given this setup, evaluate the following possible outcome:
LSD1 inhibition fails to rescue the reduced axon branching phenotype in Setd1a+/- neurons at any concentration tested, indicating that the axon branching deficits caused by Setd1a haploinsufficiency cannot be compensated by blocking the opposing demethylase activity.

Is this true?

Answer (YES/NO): NO